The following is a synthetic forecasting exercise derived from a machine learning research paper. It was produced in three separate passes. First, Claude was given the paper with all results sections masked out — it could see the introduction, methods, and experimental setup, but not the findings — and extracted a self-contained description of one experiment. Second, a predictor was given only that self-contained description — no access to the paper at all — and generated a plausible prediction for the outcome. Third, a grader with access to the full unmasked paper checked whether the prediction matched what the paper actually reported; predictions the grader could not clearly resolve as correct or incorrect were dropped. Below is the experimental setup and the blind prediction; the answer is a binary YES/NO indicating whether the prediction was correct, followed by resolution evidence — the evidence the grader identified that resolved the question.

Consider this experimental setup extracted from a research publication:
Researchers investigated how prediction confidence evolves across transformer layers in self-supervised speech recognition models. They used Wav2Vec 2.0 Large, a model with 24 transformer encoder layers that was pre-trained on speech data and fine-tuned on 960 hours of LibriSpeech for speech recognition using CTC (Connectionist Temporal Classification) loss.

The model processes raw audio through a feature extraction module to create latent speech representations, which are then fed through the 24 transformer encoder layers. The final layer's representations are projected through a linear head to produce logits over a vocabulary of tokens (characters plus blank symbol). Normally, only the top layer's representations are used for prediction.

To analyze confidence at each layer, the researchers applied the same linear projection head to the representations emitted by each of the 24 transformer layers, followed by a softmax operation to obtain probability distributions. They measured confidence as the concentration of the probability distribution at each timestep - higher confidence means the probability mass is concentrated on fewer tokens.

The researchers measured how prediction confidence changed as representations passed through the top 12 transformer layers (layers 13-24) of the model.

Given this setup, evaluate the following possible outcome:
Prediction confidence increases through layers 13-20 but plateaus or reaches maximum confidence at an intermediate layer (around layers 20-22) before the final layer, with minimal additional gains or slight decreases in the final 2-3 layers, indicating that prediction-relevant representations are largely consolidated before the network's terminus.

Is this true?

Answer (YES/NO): NO